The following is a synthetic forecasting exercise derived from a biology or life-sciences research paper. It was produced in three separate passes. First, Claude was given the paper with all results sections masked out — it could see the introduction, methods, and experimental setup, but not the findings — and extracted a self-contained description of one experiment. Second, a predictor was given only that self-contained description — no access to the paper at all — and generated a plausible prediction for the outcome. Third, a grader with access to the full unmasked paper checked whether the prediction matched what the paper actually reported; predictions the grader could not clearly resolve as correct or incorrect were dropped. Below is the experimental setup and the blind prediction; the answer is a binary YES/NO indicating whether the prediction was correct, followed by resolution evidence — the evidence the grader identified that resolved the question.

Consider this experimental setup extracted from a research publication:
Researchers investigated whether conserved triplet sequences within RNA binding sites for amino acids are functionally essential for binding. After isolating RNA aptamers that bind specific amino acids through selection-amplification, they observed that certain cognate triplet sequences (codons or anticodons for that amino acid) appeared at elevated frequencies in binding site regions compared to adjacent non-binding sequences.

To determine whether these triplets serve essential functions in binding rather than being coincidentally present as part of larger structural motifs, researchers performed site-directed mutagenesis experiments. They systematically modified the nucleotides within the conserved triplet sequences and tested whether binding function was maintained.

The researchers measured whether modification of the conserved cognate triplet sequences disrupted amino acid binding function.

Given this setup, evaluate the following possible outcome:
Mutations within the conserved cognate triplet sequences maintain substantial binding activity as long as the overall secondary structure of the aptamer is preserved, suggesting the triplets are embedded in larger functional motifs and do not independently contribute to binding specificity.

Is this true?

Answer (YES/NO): NO